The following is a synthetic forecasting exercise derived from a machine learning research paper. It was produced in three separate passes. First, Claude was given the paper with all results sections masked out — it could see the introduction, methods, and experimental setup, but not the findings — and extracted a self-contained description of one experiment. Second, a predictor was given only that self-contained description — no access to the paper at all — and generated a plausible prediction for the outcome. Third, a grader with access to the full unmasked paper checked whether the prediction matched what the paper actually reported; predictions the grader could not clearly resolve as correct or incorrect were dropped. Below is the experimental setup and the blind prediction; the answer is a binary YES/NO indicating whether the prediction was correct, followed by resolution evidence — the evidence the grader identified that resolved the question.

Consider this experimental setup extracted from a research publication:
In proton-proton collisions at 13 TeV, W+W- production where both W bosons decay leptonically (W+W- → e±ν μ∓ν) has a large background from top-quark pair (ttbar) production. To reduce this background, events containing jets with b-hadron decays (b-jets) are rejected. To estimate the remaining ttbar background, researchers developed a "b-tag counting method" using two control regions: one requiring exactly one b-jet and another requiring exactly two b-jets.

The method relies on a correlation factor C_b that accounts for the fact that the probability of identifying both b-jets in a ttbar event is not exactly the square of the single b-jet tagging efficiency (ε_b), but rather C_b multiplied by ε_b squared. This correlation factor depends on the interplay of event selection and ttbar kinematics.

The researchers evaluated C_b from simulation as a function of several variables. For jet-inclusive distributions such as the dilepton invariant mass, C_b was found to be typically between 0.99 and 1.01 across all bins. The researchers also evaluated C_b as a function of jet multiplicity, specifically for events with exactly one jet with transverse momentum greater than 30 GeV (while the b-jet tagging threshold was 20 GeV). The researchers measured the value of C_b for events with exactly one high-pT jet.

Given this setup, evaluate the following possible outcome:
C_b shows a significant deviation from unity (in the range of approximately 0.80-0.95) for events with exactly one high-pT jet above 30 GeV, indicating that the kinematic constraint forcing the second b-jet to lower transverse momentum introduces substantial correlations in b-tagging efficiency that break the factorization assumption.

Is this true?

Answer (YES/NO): YES